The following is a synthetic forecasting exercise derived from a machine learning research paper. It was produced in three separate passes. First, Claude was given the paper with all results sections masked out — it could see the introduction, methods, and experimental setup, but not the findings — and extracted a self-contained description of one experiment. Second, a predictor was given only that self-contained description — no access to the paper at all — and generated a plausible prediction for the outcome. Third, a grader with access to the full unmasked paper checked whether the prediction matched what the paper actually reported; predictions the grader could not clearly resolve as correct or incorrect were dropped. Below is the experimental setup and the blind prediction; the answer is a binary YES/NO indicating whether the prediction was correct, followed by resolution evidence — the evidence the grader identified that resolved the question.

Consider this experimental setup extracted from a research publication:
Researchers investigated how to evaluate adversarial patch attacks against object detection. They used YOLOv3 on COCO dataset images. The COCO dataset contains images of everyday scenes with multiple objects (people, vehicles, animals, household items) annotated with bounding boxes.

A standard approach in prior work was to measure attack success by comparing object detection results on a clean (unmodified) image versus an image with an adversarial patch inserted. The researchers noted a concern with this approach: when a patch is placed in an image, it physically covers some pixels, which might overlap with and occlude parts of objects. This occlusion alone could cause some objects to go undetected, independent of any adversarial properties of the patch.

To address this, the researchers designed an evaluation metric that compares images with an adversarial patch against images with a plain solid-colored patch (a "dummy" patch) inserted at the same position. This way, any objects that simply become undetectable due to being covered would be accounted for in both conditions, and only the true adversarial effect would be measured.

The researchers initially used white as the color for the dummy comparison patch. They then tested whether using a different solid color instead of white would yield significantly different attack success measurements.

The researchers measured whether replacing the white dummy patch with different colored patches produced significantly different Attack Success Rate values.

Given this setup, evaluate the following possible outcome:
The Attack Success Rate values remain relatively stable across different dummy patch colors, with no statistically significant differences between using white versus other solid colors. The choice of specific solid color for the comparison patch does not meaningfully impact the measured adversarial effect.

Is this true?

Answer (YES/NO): YES